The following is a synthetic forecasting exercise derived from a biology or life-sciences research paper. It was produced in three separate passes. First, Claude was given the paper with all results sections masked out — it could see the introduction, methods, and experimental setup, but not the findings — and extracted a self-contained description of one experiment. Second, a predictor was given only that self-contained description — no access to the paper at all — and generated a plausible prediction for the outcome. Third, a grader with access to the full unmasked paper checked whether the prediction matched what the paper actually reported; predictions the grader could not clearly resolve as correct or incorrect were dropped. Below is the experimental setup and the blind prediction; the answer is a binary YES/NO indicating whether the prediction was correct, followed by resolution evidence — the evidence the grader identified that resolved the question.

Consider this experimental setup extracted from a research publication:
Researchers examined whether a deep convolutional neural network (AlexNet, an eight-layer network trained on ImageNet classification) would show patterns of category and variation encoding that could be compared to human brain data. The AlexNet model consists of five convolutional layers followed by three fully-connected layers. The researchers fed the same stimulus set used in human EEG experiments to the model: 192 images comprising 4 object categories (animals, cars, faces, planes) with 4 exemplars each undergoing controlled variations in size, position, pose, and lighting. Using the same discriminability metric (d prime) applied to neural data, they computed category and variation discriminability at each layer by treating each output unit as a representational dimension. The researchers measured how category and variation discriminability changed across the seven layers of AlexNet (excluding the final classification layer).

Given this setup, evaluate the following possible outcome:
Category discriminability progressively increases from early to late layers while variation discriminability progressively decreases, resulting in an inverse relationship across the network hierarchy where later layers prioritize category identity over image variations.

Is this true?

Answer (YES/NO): NO